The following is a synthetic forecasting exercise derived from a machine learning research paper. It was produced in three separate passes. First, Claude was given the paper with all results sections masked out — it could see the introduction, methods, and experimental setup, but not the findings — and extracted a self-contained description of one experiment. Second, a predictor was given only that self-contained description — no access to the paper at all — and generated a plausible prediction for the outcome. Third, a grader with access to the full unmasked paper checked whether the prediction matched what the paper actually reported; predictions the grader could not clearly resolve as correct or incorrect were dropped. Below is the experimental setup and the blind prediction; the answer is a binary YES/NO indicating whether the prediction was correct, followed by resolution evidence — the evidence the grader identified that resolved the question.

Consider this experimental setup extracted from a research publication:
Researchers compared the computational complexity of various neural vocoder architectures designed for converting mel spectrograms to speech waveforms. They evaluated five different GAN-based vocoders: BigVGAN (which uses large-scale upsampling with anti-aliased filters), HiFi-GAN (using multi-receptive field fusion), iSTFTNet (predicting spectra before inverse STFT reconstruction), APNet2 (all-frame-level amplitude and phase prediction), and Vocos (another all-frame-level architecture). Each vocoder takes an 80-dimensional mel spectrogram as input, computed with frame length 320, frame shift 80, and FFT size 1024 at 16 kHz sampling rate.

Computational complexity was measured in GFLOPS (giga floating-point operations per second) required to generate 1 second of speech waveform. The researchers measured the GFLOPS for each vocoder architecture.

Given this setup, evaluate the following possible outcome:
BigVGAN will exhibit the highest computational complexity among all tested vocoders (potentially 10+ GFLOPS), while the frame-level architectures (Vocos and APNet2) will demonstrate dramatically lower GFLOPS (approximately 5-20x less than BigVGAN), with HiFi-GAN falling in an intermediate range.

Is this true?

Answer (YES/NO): NO